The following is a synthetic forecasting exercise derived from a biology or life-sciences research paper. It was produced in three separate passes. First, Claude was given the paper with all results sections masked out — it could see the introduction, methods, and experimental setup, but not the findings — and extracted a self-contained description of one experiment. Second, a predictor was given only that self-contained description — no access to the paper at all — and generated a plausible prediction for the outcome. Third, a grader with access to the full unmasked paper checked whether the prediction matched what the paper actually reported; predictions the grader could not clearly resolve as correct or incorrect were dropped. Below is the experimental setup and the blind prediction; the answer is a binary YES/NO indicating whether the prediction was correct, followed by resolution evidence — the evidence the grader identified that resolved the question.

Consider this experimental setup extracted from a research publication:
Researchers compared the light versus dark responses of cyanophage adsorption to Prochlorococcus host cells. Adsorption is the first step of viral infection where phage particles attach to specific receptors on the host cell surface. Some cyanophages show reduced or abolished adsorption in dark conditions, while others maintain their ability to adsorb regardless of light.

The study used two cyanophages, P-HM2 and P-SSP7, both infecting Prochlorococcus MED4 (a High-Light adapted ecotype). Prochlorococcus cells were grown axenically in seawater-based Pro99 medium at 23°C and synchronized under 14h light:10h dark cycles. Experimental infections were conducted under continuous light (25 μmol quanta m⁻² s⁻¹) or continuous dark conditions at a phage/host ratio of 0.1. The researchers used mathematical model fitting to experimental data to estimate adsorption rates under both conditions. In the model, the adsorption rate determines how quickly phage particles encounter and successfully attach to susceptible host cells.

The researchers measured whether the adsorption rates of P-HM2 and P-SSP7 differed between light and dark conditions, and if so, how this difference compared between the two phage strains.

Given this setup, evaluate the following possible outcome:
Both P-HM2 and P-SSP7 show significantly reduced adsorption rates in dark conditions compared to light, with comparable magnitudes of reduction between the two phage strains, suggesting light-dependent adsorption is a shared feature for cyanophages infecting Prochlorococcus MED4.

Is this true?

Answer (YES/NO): NO